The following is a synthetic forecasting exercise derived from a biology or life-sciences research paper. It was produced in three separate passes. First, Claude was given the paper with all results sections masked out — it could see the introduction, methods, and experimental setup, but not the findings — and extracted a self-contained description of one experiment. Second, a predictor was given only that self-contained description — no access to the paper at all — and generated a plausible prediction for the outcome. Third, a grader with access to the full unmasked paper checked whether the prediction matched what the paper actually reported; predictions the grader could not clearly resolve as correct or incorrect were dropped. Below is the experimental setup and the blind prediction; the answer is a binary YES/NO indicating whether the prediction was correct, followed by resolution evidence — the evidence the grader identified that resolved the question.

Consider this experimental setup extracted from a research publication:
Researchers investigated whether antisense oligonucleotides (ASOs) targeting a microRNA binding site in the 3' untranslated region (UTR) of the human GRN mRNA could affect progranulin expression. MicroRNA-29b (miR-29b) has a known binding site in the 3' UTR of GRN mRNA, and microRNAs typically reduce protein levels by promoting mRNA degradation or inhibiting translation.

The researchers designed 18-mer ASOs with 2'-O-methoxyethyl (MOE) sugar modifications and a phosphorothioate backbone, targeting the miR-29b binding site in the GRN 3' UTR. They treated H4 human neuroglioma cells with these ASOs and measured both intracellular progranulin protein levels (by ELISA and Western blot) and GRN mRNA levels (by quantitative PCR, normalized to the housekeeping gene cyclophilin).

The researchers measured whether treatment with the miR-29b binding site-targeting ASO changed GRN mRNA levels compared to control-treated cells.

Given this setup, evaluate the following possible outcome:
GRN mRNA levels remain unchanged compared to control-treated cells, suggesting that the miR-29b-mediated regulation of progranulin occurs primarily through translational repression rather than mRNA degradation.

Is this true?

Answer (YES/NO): YES